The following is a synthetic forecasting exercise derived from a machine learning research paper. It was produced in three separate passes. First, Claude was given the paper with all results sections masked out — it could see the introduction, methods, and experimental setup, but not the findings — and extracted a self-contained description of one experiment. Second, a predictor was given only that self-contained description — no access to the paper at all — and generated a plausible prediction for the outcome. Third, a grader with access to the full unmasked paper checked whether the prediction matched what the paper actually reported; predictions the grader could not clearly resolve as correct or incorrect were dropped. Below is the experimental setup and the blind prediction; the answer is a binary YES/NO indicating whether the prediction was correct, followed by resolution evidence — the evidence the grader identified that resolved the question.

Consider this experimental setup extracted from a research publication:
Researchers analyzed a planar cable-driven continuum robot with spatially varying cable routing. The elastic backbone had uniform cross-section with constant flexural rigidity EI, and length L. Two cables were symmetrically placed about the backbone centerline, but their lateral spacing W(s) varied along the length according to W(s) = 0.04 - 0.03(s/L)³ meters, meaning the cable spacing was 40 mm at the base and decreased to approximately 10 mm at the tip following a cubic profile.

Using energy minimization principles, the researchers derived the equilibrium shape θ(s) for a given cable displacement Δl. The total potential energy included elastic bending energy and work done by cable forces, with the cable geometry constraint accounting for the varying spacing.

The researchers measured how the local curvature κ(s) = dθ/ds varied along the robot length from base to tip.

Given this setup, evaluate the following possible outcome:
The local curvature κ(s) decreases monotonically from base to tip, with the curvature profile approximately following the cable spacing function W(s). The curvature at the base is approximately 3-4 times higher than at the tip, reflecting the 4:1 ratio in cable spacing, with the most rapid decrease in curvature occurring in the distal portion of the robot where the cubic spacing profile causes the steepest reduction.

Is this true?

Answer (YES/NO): YES